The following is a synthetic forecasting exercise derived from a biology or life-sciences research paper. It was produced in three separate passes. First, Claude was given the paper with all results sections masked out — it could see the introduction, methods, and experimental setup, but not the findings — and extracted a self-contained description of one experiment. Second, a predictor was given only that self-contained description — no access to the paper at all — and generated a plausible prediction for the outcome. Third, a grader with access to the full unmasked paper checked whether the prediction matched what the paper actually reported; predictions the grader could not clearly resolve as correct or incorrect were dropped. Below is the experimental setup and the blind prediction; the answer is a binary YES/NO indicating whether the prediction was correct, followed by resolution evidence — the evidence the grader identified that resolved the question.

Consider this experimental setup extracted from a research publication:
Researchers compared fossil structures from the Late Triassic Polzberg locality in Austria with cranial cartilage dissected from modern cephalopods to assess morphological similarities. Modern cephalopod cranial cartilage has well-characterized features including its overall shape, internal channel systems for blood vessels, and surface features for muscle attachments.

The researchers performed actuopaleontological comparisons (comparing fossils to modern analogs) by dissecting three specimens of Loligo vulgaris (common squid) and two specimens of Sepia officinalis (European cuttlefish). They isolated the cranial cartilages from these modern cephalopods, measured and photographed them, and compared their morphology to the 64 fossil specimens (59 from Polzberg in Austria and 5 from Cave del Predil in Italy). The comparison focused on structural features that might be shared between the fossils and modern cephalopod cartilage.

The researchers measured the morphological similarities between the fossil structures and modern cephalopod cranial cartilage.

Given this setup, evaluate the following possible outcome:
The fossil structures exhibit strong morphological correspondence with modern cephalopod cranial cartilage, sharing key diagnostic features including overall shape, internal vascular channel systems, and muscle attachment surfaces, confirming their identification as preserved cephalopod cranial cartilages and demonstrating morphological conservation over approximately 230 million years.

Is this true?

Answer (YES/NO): YES